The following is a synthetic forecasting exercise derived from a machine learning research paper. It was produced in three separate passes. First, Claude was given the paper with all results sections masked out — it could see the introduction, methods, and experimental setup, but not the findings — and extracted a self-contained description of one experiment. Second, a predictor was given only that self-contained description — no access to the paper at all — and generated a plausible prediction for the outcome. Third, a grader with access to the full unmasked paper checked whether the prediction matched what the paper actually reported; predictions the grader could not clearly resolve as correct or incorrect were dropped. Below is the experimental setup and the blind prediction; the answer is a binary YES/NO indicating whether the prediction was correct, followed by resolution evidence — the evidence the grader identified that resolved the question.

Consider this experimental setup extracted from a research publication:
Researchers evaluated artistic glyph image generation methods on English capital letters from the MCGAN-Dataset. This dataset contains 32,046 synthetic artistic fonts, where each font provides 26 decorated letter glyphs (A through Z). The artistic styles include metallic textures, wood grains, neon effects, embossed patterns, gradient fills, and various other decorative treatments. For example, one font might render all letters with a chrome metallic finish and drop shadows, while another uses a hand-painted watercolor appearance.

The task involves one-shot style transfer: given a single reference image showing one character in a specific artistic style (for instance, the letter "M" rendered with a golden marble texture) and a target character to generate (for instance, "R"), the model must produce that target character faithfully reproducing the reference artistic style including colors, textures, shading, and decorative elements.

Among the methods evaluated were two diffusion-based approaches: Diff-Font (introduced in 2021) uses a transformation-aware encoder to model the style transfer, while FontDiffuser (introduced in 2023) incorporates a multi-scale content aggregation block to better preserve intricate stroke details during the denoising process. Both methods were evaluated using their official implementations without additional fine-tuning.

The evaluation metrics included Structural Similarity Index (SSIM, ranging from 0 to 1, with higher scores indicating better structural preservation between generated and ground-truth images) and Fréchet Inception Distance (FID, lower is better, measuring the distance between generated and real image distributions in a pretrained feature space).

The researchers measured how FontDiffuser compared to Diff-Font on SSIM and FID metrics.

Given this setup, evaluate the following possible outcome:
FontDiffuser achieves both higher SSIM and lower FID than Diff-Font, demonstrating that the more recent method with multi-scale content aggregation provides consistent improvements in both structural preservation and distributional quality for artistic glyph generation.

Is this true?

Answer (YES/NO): YES